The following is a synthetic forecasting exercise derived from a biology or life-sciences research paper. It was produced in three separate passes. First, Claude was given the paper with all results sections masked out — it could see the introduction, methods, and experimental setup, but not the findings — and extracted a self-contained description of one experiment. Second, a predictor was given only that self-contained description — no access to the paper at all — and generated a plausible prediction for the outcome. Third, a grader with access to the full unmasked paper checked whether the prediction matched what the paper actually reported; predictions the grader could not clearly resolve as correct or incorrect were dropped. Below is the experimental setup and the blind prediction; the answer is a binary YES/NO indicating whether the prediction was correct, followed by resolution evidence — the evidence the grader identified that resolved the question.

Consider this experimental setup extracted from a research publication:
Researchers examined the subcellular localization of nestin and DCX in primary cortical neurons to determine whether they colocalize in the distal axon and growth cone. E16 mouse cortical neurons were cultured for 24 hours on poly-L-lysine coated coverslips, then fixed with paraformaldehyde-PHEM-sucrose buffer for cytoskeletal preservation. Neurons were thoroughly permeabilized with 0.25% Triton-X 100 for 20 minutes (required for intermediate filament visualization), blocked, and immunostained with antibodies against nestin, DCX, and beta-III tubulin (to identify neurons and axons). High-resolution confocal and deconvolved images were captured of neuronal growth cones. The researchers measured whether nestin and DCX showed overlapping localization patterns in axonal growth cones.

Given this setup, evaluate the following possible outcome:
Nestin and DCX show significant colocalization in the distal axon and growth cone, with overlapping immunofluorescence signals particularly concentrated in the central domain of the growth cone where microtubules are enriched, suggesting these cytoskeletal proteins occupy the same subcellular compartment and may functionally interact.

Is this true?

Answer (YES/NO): NO